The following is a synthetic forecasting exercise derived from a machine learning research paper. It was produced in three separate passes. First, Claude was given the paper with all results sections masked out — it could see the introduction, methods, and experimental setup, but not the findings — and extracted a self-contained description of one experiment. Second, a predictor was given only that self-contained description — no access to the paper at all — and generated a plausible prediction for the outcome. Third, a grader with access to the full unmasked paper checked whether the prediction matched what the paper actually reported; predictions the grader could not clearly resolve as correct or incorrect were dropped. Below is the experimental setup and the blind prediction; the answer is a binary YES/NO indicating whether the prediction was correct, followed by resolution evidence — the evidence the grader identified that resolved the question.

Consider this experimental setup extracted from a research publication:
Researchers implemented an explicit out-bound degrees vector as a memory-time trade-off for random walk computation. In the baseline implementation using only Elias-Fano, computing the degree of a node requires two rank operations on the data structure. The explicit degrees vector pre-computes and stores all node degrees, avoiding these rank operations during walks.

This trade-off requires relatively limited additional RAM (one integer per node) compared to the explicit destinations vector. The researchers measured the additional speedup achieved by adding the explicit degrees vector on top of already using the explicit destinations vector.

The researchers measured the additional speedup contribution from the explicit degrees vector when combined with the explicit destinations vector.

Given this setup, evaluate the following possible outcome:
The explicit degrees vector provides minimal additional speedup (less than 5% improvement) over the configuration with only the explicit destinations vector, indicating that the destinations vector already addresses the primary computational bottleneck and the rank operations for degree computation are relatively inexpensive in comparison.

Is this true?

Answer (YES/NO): NO